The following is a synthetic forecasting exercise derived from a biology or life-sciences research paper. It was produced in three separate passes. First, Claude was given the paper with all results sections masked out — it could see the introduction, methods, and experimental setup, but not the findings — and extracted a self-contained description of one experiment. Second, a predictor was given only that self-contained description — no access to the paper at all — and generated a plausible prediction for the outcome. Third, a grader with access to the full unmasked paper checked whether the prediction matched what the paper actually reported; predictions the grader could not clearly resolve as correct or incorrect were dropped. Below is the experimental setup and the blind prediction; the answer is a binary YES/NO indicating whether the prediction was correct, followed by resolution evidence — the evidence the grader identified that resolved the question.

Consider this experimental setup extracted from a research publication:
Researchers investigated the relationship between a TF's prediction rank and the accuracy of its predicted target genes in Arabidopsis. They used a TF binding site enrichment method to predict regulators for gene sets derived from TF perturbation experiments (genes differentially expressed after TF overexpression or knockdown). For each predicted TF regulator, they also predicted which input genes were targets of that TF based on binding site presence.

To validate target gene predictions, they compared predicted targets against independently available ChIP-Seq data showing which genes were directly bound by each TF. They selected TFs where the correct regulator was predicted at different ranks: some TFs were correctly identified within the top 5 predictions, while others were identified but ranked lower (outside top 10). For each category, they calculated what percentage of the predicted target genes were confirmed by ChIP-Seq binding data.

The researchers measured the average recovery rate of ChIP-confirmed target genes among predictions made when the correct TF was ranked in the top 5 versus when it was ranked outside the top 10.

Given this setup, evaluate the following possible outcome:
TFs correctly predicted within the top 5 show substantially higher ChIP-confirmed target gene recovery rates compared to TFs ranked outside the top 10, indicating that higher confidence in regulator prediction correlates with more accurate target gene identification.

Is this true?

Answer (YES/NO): YES